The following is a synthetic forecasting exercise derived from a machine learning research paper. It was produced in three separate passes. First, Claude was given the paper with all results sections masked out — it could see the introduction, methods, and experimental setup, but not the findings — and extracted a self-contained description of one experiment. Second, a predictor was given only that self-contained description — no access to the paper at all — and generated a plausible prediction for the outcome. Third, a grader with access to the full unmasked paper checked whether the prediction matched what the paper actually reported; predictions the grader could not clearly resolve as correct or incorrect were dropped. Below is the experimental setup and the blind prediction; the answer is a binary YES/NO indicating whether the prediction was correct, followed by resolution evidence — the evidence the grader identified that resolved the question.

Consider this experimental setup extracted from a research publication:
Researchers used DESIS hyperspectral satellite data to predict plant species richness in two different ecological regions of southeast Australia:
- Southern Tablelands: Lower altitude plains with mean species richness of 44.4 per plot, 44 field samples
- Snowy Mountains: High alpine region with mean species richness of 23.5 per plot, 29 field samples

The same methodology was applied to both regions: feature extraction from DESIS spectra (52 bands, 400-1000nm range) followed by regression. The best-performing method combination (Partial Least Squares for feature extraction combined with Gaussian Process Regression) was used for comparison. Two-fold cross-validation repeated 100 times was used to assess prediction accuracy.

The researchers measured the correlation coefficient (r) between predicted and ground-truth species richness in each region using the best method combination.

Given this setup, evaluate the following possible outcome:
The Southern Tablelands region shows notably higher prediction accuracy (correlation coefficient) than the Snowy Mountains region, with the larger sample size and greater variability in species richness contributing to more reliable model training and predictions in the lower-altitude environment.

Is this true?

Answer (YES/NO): YES